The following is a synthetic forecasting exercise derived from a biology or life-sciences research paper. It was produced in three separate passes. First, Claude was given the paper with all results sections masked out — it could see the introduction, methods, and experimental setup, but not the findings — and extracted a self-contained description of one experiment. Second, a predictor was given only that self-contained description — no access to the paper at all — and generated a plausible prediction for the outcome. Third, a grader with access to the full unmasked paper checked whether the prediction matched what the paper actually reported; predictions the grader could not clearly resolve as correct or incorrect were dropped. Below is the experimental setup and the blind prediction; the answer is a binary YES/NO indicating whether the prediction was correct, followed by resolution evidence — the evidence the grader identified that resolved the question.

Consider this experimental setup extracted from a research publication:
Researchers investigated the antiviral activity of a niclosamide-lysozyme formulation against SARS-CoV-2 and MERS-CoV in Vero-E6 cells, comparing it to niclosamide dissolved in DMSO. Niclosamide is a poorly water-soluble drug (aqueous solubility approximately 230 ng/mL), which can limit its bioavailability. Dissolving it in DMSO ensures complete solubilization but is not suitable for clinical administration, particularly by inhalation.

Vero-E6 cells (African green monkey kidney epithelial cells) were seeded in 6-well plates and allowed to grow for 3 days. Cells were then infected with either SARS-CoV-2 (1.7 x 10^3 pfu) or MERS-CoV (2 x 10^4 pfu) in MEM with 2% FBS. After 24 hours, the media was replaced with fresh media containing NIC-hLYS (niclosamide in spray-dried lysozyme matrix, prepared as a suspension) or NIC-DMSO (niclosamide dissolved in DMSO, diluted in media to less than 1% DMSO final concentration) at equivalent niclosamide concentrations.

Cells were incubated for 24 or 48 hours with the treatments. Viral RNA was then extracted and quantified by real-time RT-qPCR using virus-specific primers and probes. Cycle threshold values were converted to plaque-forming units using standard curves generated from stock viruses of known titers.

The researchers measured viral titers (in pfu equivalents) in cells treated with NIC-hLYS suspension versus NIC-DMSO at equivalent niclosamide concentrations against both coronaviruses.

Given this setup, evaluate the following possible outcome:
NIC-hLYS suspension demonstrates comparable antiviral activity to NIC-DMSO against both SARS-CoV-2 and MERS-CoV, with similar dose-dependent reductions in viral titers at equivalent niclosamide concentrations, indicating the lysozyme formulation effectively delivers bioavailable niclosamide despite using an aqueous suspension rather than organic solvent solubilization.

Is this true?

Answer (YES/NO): NO